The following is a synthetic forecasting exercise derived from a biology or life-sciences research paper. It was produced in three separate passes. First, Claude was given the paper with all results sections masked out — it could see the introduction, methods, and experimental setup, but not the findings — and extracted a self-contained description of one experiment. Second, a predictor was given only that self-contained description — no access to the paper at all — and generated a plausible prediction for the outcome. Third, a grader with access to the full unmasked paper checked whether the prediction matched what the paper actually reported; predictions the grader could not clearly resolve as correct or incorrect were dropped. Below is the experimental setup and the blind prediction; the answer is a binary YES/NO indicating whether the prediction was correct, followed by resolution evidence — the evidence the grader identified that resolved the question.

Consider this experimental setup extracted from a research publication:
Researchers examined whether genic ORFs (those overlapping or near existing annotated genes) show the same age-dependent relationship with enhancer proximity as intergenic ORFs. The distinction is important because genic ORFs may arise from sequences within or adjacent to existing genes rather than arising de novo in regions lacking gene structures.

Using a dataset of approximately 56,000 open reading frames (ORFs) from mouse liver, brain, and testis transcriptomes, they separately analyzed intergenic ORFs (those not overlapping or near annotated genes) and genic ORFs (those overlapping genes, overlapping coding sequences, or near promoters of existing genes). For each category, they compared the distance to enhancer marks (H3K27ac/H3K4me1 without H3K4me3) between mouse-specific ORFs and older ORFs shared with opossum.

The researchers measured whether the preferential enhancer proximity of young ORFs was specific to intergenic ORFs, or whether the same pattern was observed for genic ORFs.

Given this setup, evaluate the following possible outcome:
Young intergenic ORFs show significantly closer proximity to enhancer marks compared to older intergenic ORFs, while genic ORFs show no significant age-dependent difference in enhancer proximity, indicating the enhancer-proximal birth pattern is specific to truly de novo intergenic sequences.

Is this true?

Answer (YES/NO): YES